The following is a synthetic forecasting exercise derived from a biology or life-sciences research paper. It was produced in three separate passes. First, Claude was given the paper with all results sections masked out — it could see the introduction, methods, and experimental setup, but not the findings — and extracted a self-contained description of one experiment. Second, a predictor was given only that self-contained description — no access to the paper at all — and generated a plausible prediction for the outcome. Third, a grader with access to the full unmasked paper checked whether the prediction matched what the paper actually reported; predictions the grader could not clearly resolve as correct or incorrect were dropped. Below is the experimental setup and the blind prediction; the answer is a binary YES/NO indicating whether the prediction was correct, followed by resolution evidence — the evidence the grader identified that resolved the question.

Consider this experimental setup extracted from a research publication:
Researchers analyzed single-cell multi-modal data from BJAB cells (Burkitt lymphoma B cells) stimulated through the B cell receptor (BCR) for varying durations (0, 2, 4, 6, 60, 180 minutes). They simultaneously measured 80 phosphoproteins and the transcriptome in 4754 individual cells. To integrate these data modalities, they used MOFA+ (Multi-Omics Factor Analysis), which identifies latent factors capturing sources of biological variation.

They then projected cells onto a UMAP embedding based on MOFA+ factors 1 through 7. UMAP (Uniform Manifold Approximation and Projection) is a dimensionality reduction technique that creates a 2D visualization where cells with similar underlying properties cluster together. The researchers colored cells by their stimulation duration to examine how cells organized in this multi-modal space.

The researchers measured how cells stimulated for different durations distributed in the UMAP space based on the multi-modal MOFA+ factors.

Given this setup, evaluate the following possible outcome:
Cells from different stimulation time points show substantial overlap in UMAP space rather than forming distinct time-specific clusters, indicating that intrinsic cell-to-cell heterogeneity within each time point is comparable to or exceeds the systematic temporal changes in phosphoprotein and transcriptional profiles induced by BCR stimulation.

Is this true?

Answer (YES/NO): NO